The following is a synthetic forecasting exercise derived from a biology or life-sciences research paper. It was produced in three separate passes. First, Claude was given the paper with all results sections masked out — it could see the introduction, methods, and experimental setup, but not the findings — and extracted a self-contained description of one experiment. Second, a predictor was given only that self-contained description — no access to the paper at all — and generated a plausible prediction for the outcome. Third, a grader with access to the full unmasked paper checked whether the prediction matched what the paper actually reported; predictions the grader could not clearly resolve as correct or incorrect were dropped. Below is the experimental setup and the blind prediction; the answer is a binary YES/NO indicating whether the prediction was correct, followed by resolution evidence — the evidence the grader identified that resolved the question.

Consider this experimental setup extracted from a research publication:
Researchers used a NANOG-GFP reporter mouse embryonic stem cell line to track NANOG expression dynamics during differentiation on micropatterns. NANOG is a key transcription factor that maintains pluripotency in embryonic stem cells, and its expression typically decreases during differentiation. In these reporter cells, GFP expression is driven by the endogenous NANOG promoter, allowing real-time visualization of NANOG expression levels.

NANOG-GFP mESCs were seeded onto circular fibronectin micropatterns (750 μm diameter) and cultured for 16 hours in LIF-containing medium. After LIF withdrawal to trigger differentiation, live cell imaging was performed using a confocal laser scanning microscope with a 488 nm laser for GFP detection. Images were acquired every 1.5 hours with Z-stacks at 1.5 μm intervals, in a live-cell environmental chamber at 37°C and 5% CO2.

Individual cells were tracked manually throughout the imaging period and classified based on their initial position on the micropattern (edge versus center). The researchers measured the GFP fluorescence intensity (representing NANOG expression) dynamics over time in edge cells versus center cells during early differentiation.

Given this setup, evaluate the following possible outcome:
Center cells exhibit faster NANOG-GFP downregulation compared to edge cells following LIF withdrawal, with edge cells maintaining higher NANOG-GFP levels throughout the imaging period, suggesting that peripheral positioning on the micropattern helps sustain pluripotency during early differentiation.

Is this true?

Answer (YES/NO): NO